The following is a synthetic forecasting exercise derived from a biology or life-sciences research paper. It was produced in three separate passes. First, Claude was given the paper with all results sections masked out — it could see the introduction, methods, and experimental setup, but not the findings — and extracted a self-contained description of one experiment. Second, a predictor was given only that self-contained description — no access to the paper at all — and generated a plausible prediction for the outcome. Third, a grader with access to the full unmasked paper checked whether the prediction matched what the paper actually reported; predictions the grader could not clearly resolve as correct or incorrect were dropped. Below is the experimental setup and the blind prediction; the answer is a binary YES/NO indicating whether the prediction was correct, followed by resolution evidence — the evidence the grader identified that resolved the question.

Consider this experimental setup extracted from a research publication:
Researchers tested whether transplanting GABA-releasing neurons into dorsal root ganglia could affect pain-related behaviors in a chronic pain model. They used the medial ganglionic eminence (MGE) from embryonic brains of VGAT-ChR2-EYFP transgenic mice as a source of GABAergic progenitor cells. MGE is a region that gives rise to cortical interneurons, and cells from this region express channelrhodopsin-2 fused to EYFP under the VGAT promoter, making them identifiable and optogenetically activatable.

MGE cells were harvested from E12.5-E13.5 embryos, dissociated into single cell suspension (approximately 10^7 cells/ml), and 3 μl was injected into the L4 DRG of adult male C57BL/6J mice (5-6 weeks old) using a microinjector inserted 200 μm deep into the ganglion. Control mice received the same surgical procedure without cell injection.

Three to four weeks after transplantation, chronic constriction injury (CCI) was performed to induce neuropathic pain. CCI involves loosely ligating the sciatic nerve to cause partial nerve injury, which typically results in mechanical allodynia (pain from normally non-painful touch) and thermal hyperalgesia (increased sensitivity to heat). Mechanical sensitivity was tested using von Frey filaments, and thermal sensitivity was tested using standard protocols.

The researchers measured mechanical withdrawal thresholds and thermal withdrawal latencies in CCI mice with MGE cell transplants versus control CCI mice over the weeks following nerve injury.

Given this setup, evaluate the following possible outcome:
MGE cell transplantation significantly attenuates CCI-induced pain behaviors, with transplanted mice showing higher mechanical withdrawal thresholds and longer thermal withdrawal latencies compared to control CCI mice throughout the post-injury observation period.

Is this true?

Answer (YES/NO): NO